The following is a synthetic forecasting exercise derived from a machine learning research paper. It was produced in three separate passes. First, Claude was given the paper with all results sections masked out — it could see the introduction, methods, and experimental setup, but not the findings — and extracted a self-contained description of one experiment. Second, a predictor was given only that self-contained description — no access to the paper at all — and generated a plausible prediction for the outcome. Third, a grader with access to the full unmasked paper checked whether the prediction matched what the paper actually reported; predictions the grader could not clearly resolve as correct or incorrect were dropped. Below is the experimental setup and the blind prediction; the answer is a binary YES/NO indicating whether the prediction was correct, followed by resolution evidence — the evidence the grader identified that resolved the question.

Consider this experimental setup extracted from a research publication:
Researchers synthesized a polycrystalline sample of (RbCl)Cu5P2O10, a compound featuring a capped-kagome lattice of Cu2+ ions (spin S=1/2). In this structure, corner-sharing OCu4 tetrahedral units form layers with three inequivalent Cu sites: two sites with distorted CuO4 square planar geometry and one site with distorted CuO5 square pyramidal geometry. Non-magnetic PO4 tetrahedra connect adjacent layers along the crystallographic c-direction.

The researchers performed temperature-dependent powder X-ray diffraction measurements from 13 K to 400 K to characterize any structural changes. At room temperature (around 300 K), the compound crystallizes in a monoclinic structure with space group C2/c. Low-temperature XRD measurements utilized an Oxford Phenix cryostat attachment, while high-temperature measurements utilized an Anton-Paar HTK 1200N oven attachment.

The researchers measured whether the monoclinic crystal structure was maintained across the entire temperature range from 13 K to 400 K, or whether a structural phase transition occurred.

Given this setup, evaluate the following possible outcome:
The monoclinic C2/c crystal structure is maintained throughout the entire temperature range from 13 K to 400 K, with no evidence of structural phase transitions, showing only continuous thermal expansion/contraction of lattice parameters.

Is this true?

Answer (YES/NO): NO